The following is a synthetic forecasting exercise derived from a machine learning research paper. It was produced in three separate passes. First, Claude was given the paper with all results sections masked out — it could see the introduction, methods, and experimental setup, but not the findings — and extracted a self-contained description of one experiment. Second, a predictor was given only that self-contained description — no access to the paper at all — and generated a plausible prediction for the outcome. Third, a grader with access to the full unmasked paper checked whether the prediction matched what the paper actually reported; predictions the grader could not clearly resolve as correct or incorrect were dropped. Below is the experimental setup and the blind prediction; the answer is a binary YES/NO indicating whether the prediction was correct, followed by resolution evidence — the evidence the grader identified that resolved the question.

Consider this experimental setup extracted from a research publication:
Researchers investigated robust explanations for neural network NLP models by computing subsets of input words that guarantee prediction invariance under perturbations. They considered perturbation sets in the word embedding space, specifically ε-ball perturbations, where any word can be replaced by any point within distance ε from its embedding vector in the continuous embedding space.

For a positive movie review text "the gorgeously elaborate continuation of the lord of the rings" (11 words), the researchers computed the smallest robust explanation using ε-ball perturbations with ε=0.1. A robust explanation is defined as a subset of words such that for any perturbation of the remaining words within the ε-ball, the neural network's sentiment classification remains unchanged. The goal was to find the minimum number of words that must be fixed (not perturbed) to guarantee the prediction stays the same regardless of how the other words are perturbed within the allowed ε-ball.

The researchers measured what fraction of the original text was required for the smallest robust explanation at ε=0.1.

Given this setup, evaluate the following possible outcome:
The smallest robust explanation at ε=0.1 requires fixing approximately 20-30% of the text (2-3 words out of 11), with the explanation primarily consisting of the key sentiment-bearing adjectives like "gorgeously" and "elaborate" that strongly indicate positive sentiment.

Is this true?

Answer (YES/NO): NO